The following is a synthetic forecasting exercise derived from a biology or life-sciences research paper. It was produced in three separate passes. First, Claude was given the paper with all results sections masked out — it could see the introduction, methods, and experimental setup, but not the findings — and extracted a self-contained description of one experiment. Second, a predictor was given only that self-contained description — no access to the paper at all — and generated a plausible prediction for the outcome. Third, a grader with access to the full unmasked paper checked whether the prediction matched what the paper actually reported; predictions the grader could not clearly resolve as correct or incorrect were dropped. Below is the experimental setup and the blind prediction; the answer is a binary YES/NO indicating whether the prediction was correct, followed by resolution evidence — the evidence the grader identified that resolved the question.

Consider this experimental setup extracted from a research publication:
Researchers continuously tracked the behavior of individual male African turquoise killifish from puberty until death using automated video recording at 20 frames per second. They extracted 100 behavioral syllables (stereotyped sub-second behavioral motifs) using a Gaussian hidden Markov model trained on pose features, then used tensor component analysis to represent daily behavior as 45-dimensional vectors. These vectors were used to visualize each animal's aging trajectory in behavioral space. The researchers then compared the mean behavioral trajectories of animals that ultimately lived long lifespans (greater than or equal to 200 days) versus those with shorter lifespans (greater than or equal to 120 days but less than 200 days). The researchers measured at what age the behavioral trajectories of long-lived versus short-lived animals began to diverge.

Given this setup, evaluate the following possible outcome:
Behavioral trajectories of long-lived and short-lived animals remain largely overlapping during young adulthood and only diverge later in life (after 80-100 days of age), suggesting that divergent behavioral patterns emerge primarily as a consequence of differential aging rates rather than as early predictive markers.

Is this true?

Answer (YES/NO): NO